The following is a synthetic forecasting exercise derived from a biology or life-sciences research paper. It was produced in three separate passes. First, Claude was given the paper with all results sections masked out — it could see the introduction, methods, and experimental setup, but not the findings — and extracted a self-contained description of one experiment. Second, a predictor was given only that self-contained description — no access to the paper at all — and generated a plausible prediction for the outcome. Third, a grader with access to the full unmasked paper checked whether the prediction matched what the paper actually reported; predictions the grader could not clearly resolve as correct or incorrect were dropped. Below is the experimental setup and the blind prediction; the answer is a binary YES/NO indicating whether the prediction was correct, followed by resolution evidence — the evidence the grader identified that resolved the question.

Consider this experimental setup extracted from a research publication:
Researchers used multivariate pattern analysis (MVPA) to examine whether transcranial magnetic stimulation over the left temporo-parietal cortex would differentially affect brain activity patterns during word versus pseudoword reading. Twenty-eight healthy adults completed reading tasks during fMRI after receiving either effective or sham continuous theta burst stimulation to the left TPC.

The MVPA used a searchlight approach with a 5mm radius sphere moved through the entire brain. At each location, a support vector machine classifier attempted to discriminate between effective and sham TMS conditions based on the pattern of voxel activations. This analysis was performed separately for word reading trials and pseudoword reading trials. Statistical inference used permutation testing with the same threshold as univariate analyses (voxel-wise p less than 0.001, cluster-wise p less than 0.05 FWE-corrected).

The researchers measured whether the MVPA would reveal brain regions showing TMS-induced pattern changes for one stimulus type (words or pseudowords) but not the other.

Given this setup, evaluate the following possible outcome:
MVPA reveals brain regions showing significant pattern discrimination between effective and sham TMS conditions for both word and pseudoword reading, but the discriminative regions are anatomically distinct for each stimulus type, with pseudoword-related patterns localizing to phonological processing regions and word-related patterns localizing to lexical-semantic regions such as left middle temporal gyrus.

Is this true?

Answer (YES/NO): NO